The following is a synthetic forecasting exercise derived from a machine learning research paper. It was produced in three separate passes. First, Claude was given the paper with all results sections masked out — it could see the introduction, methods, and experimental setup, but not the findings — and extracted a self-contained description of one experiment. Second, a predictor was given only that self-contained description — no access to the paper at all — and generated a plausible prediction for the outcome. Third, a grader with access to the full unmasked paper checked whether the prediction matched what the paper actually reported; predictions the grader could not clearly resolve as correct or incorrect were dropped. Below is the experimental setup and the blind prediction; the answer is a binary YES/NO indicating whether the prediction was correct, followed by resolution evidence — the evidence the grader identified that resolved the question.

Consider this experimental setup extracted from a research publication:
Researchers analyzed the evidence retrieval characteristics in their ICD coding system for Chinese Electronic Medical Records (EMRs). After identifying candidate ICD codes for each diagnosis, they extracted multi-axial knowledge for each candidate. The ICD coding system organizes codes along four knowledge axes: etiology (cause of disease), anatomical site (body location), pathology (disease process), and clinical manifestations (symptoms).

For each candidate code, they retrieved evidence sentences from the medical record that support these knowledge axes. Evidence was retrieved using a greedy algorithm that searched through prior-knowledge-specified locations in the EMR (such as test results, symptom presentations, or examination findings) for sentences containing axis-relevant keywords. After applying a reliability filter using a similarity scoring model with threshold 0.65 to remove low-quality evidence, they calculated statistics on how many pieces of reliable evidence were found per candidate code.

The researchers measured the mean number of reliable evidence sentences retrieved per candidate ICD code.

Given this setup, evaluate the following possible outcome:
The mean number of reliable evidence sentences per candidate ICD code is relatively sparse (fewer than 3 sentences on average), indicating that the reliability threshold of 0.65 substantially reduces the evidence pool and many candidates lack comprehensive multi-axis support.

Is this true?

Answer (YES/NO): NO